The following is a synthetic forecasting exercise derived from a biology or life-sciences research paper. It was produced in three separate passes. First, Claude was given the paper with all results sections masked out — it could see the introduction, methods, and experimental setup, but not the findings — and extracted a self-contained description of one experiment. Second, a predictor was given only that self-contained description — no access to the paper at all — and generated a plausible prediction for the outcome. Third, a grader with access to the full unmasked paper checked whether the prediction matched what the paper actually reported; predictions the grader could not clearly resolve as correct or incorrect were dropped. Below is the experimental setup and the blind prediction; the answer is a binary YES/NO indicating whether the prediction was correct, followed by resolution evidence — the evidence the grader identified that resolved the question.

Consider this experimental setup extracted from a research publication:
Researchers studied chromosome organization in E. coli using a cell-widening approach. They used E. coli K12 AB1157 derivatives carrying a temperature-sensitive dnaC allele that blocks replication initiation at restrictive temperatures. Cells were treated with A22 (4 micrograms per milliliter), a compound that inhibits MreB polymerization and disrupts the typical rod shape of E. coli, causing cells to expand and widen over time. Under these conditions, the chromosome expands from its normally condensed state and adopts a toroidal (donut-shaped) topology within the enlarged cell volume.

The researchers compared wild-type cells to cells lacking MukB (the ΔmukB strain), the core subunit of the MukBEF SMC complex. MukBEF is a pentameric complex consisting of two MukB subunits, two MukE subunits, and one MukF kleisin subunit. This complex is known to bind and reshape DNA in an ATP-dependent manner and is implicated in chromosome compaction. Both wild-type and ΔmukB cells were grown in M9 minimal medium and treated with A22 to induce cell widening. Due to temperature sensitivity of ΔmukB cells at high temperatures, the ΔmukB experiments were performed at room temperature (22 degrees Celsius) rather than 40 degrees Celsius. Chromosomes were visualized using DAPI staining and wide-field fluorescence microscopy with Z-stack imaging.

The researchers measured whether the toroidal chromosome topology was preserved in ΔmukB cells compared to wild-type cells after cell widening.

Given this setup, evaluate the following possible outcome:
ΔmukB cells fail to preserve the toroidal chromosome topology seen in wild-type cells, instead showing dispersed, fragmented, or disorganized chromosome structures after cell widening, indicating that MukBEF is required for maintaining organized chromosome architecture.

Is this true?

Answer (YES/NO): NO